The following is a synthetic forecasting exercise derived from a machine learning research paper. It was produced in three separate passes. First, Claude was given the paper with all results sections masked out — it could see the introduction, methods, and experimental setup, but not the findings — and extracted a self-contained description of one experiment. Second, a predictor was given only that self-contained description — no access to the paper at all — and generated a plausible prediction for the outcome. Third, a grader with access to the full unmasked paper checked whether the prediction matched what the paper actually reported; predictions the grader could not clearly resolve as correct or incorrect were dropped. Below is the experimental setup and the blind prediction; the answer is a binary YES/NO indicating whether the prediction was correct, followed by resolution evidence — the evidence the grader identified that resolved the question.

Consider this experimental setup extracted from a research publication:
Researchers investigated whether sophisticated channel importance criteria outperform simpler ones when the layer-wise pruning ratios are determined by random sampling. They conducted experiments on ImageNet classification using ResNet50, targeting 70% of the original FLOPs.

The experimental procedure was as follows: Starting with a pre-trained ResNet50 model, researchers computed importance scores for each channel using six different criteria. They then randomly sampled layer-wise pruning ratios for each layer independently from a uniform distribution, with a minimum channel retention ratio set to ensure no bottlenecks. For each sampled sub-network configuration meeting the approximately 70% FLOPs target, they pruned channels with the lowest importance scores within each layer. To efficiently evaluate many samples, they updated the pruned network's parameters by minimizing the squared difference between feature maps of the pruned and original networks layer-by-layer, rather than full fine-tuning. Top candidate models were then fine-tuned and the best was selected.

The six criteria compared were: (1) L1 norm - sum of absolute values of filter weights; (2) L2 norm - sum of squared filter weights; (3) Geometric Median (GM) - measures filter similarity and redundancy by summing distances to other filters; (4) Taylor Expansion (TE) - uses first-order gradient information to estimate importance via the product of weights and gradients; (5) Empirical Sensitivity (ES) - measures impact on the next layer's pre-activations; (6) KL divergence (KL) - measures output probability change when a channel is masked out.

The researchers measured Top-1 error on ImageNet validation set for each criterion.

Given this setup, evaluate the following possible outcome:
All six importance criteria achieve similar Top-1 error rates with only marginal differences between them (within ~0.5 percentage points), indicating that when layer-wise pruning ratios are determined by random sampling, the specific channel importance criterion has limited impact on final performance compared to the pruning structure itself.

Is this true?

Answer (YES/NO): YES